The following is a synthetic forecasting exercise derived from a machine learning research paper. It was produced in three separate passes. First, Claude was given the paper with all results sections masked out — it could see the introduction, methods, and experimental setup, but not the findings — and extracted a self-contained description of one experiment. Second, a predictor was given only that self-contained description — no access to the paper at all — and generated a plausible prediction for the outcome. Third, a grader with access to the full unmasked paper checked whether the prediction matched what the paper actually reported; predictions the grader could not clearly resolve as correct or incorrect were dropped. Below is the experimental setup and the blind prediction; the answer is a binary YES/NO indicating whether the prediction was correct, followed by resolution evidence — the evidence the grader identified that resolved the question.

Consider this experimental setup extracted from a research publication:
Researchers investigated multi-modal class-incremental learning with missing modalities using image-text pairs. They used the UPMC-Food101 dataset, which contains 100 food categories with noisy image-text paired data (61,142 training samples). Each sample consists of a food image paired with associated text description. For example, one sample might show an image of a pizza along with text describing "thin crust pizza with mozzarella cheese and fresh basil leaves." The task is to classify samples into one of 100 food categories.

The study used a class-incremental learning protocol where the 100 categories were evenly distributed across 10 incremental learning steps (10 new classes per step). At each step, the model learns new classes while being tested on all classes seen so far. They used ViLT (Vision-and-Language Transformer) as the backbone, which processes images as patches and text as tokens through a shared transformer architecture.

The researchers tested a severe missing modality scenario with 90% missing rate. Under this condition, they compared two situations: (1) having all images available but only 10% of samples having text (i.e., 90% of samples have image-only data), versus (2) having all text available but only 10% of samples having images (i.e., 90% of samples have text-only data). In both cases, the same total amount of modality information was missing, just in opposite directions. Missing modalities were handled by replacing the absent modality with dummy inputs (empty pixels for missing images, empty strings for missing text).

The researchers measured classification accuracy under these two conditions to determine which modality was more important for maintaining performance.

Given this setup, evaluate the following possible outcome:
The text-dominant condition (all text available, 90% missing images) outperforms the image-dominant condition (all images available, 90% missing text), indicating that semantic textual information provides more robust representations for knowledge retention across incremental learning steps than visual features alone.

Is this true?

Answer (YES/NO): YES